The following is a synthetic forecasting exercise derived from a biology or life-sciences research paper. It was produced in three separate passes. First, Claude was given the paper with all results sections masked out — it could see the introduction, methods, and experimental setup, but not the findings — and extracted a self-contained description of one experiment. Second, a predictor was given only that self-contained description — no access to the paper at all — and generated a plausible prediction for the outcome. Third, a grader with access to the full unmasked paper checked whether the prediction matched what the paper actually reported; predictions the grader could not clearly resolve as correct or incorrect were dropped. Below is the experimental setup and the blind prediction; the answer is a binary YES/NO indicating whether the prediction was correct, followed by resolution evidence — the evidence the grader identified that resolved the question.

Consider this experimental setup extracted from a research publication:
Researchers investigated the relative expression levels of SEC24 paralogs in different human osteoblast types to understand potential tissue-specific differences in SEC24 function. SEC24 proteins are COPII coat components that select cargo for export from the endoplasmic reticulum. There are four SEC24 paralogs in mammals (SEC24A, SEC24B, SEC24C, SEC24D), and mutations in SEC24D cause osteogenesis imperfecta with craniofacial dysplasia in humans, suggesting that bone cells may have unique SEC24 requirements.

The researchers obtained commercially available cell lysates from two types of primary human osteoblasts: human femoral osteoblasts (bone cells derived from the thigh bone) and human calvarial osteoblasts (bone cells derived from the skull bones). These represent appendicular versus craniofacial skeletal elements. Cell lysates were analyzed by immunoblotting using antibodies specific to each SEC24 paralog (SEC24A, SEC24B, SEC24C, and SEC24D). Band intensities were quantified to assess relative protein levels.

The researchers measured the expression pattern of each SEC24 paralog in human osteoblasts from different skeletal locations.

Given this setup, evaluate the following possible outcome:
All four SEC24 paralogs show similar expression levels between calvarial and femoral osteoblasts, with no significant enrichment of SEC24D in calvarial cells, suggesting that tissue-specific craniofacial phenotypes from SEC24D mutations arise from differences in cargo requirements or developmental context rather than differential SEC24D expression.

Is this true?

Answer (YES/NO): NO